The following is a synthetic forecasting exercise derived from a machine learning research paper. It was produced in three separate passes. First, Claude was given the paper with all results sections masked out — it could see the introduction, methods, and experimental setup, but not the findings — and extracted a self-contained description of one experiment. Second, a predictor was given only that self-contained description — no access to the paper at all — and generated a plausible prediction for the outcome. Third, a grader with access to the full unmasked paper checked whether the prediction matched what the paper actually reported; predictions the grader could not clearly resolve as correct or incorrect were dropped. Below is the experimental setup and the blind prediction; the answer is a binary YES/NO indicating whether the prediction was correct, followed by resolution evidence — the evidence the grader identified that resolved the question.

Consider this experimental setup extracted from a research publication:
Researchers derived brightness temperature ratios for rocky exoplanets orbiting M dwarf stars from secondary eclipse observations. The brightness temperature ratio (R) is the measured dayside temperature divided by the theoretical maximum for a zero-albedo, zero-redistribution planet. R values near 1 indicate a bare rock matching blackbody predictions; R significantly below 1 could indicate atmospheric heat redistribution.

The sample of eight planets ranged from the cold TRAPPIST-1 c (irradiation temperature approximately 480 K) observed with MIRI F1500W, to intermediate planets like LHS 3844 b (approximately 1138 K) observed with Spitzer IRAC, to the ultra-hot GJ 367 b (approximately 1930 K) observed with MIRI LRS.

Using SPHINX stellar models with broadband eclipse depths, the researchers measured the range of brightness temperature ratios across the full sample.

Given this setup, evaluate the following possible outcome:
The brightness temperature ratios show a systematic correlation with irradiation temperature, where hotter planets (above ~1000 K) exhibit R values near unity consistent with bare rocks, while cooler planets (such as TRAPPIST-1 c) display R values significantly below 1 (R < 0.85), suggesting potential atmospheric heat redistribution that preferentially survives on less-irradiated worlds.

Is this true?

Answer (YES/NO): NO